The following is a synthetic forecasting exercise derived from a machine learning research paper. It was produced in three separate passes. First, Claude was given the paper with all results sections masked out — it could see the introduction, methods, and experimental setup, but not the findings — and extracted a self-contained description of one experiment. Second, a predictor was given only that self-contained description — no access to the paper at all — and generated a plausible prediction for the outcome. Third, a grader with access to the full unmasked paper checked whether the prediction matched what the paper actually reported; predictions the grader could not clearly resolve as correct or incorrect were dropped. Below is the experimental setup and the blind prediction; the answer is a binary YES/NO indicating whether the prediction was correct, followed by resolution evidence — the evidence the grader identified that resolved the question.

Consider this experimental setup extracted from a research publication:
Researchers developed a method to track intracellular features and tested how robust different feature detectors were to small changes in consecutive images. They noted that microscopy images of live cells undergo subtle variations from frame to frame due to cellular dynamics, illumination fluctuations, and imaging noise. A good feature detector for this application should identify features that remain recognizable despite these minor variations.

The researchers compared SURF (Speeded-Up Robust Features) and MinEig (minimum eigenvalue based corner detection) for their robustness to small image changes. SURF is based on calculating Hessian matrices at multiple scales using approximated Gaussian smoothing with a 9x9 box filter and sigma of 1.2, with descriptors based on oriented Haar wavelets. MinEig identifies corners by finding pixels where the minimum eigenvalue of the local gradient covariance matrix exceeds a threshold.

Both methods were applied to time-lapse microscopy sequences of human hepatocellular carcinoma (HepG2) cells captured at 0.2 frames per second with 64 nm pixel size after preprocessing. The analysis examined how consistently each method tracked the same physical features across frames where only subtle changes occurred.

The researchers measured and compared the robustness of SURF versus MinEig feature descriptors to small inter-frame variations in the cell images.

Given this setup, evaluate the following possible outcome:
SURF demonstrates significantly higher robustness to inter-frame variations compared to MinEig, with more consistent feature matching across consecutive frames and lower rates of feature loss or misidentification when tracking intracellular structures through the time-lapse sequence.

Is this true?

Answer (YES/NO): YES